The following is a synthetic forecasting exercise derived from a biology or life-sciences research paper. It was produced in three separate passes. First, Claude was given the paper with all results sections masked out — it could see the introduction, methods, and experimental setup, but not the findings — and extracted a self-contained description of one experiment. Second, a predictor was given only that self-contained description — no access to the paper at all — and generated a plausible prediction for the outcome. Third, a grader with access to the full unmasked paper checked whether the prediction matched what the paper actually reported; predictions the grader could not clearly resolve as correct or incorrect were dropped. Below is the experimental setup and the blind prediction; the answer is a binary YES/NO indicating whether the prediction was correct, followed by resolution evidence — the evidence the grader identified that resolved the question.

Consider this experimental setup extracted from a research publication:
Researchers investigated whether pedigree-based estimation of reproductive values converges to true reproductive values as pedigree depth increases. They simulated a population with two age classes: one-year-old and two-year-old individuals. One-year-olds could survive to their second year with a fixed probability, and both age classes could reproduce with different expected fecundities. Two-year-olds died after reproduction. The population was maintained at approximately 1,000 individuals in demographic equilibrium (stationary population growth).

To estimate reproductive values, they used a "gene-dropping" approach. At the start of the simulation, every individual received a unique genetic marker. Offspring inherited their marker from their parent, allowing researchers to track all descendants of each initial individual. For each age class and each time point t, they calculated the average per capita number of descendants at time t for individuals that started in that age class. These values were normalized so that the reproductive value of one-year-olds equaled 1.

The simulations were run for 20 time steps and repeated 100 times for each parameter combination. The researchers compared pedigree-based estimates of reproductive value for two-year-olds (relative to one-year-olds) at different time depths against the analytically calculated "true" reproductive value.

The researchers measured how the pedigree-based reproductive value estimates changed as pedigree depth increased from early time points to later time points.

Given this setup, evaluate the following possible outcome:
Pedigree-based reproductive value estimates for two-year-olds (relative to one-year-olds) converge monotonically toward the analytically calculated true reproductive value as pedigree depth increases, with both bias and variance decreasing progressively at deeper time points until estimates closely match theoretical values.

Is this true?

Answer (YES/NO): NO